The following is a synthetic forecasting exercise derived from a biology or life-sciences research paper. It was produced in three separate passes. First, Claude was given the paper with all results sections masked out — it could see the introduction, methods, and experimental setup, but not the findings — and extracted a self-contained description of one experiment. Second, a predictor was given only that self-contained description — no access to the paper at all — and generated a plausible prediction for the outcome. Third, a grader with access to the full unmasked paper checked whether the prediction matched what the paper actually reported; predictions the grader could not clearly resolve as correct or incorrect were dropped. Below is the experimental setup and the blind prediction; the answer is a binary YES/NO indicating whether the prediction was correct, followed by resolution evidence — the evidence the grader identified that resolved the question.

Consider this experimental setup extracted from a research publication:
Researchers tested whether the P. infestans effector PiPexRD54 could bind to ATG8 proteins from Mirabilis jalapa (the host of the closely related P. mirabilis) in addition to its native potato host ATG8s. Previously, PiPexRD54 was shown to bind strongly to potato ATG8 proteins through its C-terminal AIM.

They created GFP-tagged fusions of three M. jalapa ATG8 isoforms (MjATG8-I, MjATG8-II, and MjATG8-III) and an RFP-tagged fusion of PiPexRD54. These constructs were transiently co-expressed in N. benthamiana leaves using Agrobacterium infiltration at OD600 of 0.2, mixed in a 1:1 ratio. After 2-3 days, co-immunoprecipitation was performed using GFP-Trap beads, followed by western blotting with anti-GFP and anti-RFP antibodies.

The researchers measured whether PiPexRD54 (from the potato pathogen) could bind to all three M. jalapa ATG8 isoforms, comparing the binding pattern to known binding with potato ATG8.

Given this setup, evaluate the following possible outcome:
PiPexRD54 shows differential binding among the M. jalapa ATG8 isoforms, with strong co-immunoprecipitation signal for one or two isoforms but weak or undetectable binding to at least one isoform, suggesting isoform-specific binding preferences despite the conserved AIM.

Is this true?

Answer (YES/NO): NO